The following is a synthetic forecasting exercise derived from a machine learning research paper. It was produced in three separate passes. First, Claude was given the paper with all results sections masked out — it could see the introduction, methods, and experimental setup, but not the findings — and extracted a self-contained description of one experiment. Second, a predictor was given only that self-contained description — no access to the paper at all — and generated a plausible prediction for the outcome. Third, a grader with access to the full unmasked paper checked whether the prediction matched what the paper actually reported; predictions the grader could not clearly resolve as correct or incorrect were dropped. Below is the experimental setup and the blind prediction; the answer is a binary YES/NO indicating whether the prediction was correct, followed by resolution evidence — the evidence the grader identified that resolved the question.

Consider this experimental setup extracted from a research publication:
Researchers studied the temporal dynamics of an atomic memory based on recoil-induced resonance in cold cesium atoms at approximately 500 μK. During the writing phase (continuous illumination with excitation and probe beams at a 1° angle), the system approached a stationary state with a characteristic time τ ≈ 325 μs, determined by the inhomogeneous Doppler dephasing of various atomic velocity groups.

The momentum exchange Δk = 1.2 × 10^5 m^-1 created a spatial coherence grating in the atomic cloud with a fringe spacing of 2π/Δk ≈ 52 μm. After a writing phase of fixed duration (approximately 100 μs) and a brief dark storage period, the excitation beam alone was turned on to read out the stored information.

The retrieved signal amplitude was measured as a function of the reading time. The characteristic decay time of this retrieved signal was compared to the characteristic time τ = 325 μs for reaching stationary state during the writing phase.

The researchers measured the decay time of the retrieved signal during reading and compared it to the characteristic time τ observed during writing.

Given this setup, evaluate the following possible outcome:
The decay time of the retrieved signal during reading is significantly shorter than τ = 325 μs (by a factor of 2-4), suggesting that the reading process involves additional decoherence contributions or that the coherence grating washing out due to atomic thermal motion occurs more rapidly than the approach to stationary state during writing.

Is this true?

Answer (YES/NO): NO